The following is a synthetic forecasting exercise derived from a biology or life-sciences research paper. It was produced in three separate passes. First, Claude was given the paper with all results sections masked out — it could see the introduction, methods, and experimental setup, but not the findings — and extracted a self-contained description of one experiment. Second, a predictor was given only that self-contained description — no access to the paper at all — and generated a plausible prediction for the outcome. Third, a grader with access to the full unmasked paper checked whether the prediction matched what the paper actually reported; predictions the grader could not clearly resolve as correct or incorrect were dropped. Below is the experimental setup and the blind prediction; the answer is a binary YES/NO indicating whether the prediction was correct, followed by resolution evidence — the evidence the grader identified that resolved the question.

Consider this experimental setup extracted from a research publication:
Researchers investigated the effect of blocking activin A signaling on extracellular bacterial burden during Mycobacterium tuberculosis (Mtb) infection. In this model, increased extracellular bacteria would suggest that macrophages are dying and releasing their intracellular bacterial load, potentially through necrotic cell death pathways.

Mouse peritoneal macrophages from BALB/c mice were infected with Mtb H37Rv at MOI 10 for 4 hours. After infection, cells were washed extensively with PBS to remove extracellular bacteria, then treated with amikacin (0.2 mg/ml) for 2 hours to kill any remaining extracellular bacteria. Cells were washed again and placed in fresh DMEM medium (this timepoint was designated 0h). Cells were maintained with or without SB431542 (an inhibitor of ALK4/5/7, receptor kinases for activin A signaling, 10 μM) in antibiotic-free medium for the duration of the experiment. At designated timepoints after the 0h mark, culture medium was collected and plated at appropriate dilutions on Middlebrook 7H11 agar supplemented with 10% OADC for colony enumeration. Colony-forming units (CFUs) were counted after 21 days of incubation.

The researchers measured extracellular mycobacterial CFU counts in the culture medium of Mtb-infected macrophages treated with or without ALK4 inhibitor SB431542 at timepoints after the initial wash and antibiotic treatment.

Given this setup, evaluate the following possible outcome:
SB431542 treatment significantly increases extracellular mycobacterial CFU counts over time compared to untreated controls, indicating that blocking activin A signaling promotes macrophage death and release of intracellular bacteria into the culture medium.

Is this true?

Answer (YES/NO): NO